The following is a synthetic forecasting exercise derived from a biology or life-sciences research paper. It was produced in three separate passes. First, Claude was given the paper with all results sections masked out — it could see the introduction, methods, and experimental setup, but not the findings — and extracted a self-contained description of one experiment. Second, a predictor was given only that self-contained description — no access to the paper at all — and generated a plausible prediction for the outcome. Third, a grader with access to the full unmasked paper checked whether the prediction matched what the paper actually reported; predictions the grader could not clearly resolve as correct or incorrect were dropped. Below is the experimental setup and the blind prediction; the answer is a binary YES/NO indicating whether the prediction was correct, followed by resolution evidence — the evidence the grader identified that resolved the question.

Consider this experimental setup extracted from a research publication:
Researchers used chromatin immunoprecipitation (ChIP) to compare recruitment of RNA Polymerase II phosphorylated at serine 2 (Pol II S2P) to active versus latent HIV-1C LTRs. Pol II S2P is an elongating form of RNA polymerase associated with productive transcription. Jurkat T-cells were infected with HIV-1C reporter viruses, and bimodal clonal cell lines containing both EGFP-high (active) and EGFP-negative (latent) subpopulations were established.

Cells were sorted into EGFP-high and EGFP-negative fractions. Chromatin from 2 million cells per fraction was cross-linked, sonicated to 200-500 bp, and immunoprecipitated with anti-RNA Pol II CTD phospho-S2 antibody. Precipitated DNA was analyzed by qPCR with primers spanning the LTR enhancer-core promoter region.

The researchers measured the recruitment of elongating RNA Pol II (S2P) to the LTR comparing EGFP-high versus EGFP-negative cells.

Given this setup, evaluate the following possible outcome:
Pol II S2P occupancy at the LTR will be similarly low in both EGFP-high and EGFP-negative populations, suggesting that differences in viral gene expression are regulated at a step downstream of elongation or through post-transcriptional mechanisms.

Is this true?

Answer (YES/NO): NO